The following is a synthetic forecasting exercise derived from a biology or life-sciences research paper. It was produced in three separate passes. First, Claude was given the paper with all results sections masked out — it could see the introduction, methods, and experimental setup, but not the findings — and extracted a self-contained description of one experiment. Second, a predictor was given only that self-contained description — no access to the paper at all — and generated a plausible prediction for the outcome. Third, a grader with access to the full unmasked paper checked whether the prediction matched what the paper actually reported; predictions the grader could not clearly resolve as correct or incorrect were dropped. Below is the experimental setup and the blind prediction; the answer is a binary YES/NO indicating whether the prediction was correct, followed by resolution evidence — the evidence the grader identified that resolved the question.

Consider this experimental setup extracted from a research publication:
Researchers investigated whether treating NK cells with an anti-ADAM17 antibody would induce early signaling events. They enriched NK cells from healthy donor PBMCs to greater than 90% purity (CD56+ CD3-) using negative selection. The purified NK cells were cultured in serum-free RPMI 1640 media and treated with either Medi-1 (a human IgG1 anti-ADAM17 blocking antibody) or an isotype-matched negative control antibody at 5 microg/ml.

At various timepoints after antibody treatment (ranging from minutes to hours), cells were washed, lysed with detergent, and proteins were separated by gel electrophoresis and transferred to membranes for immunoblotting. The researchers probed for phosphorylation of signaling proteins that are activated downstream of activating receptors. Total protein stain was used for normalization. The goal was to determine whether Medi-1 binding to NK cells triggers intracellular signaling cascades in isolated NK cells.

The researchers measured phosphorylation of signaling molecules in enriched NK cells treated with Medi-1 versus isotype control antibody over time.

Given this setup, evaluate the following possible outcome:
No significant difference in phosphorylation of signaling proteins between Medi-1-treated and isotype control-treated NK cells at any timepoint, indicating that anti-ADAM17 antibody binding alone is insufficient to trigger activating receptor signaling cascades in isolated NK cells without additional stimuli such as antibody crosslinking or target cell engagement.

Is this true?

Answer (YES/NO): NO